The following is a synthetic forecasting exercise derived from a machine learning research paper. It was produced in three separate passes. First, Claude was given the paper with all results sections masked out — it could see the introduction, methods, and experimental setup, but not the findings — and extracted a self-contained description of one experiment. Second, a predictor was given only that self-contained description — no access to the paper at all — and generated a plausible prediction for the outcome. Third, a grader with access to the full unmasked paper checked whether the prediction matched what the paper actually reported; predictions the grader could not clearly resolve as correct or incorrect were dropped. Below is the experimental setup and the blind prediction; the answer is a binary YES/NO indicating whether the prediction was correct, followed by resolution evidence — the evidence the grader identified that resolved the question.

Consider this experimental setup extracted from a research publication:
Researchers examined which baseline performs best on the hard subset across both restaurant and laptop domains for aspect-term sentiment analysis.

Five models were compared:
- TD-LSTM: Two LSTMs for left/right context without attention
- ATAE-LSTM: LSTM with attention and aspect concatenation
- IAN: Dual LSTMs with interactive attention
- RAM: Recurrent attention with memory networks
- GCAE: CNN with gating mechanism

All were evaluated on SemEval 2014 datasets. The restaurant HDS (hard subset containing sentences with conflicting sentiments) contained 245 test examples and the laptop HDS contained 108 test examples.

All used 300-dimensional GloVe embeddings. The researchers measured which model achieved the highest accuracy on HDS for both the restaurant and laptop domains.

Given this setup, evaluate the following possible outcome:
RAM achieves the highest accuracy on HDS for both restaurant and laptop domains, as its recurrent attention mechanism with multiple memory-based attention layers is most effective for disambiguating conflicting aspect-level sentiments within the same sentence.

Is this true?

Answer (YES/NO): NO